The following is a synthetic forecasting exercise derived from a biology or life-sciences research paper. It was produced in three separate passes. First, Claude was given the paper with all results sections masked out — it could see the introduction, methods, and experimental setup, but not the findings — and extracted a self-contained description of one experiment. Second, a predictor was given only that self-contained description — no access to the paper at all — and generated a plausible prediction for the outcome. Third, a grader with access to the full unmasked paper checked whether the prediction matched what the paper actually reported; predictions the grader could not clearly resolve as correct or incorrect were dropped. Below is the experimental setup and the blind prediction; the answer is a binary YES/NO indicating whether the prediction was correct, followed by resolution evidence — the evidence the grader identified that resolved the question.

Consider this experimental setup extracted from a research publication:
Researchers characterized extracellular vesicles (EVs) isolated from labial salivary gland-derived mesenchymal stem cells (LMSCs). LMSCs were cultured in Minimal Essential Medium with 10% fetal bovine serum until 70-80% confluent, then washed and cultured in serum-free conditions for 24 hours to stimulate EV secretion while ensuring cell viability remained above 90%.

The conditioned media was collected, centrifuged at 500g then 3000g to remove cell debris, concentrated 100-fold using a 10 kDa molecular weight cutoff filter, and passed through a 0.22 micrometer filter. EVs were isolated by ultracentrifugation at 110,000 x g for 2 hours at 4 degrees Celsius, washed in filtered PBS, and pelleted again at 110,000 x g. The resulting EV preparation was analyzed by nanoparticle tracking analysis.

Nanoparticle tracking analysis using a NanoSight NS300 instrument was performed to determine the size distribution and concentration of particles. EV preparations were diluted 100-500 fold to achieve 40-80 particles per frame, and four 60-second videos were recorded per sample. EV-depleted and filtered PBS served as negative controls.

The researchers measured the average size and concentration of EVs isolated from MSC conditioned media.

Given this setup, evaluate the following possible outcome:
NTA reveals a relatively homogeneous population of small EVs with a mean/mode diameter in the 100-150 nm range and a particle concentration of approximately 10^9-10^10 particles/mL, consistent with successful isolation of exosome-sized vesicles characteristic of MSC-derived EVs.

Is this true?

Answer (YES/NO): NO